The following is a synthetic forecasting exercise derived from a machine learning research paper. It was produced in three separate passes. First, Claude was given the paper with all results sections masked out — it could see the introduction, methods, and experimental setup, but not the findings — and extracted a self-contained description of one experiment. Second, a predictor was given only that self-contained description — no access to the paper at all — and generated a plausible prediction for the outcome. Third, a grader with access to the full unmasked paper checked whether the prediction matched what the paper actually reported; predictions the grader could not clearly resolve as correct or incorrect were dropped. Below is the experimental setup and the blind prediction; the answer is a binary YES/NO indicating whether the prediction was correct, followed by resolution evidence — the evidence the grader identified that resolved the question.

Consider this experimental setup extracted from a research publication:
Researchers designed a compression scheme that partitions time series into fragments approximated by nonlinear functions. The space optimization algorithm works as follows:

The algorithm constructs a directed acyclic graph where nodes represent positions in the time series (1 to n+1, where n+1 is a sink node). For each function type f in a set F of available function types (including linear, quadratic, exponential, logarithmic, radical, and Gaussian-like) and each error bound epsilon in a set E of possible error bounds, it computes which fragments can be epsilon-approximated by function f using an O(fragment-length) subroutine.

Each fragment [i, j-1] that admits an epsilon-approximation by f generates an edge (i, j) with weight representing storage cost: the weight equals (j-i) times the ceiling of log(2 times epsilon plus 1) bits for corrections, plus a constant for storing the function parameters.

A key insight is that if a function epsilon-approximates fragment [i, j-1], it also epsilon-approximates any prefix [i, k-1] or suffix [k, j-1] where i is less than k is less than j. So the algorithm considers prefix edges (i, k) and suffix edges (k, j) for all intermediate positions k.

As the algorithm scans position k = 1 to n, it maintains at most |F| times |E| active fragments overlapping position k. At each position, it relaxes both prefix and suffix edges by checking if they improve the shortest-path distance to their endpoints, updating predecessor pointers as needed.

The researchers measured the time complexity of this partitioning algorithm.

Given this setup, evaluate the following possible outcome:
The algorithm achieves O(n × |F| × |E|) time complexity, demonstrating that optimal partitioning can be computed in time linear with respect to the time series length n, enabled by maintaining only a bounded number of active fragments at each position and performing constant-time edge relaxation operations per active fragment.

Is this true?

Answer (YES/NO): YES